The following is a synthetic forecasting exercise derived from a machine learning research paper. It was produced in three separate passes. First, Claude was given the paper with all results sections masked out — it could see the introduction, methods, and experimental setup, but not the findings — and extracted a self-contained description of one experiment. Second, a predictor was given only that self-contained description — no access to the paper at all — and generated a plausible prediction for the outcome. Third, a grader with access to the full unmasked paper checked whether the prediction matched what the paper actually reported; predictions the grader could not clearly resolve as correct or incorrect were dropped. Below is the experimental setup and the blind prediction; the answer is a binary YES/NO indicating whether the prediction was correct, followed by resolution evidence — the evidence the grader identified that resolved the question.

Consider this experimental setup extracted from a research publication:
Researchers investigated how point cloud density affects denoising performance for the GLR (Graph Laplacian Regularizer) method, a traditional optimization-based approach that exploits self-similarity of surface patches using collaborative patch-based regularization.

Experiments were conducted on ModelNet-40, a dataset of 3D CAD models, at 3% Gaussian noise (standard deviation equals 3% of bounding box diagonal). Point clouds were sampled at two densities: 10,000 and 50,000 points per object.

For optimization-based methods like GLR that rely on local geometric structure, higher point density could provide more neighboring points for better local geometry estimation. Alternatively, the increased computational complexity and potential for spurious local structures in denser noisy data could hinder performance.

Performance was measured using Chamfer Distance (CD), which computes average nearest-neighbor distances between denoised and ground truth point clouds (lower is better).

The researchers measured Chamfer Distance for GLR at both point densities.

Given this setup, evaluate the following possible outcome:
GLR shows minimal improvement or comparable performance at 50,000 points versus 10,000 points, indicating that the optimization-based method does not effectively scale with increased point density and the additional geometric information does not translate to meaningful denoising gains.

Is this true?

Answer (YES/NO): NO